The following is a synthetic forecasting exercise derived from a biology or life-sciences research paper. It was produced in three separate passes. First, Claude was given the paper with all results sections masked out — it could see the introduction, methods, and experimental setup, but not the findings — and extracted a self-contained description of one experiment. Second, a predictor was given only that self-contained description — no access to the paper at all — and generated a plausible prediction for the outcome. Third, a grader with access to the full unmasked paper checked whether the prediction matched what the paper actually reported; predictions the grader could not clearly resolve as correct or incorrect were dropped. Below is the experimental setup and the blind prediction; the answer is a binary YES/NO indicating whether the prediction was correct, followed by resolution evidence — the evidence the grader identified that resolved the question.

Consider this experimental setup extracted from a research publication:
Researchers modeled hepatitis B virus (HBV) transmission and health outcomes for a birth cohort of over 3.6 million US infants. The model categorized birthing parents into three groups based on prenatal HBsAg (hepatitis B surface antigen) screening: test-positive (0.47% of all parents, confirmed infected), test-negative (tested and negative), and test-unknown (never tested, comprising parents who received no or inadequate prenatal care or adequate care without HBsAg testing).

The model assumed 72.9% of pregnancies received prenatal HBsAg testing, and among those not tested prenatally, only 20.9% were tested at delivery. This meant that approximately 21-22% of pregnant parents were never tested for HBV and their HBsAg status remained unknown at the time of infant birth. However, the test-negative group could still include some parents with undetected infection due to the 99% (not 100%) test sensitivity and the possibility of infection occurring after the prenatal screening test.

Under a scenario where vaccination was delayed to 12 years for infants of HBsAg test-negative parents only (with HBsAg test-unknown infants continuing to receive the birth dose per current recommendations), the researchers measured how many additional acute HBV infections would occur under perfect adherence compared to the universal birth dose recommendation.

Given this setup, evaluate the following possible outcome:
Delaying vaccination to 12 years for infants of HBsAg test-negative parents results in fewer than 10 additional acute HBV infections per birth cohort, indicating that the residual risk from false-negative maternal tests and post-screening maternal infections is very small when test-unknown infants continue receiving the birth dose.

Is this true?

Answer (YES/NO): NO